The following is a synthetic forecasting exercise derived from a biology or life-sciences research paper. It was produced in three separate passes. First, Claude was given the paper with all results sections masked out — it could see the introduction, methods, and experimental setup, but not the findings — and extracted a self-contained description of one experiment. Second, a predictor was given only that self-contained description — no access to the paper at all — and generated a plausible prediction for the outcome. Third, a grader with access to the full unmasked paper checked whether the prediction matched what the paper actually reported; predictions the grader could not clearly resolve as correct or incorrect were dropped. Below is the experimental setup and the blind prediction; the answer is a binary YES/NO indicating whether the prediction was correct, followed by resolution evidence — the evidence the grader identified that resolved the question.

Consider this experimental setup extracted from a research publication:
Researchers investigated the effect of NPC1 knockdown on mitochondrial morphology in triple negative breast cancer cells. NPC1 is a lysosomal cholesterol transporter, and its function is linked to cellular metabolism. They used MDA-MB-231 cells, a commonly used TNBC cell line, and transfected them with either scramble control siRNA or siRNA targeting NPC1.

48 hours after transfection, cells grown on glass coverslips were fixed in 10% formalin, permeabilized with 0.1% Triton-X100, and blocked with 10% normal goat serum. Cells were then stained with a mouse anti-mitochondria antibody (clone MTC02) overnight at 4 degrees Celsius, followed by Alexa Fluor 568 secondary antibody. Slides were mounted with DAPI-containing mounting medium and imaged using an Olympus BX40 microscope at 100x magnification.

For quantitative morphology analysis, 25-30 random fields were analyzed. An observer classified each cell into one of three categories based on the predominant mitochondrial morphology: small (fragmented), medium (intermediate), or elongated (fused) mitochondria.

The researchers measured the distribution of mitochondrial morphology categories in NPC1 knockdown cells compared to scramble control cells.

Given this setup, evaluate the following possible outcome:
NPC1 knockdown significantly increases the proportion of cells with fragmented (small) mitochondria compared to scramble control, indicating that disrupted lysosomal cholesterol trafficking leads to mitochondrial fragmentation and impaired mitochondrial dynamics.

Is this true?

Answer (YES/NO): YES